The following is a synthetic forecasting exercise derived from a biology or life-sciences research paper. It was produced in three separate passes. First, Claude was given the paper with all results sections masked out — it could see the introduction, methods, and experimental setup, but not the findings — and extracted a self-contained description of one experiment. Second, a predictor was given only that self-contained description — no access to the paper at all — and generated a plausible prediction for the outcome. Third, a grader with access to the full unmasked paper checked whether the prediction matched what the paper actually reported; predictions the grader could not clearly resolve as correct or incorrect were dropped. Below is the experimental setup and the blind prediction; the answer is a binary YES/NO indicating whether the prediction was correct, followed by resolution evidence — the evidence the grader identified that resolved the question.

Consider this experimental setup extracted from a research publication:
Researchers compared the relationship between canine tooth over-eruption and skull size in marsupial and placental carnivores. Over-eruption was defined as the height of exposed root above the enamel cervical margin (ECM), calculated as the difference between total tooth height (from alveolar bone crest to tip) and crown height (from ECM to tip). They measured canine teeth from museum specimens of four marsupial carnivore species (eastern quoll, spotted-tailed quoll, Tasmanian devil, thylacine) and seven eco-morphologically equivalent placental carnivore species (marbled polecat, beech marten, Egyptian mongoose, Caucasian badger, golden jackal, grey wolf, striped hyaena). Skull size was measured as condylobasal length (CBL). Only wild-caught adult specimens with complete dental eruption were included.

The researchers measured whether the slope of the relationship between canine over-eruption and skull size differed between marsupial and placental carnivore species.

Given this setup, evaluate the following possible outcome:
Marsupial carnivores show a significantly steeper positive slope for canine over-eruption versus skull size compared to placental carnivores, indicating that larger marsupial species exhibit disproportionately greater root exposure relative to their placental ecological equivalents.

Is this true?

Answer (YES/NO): NO